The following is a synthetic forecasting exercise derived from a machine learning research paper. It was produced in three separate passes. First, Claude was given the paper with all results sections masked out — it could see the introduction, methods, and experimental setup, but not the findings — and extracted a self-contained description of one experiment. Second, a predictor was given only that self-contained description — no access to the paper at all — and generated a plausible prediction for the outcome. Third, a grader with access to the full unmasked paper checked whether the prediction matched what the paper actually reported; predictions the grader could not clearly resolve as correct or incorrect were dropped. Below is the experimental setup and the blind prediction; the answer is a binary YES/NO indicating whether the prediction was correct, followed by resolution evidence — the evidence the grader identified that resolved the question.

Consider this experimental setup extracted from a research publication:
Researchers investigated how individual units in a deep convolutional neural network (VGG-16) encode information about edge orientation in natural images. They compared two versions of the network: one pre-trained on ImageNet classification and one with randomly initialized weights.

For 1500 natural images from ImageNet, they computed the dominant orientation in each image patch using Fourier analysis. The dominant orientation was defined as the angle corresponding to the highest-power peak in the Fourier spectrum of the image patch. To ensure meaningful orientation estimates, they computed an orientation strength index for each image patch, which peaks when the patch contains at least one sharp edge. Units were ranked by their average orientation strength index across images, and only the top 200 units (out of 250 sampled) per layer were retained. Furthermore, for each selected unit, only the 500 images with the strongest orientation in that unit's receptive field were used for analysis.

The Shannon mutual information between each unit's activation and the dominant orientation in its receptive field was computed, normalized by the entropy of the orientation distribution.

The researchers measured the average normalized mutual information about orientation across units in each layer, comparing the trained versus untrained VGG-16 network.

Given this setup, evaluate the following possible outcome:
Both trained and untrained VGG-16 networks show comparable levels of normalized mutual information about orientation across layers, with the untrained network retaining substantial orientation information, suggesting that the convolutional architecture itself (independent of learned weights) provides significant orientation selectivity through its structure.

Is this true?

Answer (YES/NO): NO